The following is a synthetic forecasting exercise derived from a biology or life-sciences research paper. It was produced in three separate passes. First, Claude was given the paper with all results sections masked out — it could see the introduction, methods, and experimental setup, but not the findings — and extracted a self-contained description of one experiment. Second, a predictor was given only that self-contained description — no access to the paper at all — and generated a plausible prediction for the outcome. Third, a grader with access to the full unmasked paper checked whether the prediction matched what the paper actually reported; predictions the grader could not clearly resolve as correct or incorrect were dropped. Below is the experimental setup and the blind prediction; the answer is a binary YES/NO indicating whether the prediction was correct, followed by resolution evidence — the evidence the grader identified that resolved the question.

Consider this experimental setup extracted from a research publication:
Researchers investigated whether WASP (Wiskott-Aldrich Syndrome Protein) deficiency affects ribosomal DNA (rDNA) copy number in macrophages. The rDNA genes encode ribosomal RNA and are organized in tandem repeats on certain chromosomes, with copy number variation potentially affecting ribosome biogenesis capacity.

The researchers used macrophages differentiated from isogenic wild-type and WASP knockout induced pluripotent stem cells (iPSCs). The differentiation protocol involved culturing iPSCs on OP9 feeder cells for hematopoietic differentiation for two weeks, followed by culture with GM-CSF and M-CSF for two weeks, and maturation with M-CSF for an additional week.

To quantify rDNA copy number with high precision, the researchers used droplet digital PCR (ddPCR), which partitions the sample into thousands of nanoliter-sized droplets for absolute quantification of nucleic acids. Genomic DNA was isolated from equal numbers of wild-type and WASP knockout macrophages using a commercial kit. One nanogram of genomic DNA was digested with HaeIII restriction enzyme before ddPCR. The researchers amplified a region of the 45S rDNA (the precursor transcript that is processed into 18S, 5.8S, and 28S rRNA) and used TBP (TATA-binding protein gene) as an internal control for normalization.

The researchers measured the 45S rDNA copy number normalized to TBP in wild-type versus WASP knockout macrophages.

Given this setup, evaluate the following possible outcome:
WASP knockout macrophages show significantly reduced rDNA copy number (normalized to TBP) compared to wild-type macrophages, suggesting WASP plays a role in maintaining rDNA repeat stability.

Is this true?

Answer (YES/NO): NO